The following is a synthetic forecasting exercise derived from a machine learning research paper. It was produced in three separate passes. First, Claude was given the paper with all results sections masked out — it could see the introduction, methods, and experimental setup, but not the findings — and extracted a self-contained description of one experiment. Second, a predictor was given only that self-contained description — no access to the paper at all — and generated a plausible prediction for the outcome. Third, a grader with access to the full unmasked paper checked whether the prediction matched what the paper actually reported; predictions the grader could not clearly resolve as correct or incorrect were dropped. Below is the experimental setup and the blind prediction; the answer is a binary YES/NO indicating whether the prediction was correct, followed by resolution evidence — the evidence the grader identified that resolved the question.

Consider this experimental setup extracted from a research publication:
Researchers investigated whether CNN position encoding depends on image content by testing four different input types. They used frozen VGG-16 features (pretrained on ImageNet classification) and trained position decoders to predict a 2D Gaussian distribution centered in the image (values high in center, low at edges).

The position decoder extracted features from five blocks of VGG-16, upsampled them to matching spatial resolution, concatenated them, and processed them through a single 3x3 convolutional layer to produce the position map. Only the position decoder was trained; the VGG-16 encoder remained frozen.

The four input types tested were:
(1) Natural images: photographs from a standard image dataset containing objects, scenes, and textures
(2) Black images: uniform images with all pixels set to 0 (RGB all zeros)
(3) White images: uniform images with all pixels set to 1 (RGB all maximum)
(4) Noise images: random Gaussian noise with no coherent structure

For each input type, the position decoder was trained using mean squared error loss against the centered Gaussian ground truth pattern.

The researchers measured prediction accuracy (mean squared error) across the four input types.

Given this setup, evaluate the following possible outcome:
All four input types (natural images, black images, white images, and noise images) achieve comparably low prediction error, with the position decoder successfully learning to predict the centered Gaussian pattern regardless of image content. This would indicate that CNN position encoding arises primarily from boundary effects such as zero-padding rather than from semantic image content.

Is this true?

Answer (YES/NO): YES